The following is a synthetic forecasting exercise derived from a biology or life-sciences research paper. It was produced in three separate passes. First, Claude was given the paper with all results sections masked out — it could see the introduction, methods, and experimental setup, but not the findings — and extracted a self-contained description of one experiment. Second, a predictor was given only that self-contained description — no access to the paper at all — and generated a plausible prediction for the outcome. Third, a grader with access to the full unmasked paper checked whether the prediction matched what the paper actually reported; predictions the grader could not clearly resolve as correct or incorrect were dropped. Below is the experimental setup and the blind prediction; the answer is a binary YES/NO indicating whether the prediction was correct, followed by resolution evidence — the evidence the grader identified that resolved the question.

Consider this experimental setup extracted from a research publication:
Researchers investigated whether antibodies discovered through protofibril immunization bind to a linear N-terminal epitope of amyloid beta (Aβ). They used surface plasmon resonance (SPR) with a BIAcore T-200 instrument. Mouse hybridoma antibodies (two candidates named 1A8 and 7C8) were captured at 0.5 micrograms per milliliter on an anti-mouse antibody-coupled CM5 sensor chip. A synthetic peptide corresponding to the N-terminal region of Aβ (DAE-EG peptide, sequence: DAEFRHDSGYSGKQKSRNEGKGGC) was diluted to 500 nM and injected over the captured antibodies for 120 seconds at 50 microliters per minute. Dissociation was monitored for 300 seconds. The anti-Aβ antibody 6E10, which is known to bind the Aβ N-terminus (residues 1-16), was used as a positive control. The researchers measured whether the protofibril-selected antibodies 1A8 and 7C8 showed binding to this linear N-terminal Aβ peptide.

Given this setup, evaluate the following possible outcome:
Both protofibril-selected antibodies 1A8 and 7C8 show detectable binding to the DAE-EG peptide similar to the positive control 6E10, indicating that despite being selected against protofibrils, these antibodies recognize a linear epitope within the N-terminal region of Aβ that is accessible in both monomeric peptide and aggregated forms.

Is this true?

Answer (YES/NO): YES